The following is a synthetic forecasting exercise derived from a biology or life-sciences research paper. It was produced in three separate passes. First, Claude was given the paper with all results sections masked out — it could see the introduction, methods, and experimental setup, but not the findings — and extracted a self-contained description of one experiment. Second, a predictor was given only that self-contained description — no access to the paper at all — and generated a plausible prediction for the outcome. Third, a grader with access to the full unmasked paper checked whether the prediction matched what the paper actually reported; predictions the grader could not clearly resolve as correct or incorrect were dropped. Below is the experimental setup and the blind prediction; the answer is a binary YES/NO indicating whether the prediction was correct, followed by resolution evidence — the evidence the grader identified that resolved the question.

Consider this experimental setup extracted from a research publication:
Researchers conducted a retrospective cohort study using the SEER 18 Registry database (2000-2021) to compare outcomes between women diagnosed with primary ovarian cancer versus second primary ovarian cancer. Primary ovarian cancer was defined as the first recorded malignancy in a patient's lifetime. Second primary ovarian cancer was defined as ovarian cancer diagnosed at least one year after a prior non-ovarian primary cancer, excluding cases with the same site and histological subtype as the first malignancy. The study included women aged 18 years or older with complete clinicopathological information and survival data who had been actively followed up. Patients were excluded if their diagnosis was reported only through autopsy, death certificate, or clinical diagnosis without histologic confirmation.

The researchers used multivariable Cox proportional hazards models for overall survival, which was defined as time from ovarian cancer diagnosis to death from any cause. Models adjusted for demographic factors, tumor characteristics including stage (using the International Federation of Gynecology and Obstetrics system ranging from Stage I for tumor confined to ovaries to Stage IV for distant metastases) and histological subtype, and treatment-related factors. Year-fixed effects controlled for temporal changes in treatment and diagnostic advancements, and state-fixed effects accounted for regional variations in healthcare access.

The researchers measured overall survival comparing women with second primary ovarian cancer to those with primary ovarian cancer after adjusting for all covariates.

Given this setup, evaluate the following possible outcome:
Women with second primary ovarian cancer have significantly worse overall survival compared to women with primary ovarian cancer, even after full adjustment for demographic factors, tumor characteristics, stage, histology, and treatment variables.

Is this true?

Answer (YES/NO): YES